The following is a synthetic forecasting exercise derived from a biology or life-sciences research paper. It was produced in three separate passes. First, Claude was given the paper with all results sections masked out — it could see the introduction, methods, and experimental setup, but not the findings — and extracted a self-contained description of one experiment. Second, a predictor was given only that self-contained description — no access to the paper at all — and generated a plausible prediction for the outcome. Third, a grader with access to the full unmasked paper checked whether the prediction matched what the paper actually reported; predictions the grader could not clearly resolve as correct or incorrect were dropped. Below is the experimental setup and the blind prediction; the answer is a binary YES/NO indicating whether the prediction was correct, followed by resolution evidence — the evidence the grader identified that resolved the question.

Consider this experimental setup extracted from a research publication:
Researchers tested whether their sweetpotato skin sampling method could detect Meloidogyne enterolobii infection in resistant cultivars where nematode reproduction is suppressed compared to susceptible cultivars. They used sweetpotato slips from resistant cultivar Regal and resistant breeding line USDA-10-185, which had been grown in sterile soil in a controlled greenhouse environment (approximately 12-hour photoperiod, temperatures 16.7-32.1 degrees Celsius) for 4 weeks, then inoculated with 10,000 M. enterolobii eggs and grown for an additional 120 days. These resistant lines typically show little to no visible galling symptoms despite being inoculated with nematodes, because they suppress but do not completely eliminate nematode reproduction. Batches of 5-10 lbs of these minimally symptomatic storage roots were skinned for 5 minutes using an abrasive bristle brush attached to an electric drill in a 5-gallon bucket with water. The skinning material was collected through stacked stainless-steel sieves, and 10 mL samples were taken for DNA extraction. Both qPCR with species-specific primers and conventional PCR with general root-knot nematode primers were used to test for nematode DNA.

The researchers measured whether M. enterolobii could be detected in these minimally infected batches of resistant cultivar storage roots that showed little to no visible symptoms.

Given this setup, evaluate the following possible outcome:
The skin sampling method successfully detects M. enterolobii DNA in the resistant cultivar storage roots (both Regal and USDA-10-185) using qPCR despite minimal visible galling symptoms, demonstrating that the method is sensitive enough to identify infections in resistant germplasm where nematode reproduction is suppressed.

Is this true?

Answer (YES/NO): YES